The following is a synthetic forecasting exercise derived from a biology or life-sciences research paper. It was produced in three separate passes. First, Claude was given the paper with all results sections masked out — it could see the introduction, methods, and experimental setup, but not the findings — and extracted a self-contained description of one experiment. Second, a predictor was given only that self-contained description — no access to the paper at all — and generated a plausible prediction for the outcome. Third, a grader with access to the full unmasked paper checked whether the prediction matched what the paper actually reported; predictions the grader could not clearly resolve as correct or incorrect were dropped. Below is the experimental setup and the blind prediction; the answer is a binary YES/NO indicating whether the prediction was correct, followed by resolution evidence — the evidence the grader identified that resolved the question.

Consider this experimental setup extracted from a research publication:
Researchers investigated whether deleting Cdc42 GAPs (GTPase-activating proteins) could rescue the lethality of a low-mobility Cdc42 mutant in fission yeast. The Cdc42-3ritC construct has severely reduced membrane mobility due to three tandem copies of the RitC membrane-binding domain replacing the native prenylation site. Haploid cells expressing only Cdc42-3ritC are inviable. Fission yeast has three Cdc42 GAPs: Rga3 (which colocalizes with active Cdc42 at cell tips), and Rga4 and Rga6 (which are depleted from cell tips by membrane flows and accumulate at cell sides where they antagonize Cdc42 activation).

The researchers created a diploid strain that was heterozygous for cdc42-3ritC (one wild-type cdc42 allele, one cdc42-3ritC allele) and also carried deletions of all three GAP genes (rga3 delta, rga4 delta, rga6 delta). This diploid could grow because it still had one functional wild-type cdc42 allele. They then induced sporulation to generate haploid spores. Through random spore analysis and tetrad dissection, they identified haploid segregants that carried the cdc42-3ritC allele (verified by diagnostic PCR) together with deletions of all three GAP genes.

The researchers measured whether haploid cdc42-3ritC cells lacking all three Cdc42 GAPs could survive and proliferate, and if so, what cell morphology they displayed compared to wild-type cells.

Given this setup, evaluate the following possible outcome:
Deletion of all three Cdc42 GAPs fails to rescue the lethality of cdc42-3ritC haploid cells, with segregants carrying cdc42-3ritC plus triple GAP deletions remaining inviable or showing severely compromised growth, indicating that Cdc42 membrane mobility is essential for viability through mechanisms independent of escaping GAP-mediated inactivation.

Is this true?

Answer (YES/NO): NO